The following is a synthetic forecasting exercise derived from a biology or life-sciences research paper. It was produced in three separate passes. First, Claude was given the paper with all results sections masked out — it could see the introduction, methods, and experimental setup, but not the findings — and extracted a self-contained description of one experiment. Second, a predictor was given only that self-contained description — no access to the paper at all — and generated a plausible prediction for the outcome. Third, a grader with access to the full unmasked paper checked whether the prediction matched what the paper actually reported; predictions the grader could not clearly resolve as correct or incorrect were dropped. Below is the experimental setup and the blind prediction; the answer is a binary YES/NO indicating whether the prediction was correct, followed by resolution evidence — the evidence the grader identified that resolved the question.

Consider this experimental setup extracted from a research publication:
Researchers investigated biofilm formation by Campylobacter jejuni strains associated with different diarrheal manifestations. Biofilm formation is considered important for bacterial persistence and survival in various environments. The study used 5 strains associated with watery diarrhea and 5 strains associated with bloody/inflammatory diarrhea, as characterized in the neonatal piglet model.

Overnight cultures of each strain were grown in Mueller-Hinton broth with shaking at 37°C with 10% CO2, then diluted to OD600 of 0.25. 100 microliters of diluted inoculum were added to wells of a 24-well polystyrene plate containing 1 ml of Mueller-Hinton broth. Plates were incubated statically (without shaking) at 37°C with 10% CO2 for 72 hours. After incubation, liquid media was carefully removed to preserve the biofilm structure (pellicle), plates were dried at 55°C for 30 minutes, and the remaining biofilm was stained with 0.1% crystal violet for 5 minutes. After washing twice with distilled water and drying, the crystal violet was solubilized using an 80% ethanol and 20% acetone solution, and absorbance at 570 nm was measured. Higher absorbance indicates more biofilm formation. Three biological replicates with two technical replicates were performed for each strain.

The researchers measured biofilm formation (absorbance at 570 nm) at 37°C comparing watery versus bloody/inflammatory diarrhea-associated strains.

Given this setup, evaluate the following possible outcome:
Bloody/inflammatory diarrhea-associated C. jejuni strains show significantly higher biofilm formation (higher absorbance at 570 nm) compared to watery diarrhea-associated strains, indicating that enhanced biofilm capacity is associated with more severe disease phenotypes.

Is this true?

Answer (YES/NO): NO